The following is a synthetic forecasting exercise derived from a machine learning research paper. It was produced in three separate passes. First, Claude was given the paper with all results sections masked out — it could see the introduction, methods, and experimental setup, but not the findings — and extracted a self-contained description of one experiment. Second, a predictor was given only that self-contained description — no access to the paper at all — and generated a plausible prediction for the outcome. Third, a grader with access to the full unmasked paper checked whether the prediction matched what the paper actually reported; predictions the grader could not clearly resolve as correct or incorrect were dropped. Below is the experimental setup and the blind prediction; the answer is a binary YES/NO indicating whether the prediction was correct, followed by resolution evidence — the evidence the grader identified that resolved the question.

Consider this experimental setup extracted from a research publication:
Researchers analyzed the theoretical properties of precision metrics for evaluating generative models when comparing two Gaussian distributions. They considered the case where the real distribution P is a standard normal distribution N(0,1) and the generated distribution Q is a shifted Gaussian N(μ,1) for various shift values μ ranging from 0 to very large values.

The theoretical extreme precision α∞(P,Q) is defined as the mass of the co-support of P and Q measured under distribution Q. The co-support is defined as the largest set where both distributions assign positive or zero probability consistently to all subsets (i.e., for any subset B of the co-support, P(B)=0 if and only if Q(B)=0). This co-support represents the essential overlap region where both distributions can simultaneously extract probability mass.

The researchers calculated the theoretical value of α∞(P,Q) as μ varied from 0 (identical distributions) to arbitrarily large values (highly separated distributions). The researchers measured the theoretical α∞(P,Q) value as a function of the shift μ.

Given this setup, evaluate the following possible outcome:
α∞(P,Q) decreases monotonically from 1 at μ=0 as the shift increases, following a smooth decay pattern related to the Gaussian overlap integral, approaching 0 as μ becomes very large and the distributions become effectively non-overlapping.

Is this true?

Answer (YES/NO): NO